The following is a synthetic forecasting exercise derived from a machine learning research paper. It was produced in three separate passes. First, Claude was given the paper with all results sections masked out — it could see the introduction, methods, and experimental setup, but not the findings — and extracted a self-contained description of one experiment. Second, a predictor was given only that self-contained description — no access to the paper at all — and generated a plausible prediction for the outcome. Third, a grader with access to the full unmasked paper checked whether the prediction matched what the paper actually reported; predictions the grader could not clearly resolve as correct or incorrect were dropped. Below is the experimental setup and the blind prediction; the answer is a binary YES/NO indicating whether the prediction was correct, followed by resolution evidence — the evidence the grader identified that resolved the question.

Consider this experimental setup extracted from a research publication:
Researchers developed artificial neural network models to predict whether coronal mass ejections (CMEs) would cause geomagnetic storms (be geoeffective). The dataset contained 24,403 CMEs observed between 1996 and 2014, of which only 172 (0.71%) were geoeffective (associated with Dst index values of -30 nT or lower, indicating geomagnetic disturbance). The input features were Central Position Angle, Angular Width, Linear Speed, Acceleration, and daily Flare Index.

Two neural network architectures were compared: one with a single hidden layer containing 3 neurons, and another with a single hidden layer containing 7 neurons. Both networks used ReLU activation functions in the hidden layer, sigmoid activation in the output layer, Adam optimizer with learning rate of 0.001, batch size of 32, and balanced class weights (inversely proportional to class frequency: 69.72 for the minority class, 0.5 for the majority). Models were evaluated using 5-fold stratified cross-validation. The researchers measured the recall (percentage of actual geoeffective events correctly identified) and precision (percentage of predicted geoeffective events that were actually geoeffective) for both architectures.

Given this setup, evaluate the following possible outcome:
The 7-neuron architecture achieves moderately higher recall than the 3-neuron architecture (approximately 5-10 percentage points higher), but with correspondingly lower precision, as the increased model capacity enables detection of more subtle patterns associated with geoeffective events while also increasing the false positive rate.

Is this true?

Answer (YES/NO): NO